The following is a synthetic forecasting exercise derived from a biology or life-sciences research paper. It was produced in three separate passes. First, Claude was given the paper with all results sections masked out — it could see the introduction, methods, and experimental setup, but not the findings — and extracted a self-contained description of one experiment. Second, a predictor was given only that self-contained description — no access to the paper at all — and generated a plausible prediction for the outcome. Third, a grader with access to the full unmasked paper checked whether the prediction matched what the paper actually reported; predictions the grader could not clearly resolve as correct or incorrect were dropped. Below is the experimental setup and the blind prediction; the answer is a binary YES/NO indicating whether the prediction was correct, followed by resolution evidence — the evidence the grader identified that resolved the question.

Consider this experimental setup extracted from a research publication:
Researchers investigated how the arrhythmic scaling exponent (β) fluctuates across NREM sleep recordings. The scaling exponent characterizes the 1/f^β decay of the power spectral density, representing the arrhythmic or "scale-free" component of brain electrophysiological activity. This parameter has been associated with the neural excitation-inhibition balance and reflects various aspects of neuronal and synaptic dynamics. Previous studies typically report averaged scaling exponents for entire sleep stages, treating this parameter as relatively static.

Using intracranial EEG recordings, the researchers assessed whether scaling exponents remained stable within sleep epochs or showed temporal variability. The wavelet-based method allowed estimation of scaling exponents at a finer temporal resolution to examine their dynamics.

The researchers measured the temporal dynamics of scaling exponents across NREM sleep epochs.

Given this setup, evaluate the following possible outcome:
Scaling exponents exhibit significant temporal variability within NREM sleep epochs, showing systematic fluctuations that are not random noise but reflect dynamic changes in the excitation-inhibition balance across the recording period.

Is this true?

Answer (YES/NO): YES